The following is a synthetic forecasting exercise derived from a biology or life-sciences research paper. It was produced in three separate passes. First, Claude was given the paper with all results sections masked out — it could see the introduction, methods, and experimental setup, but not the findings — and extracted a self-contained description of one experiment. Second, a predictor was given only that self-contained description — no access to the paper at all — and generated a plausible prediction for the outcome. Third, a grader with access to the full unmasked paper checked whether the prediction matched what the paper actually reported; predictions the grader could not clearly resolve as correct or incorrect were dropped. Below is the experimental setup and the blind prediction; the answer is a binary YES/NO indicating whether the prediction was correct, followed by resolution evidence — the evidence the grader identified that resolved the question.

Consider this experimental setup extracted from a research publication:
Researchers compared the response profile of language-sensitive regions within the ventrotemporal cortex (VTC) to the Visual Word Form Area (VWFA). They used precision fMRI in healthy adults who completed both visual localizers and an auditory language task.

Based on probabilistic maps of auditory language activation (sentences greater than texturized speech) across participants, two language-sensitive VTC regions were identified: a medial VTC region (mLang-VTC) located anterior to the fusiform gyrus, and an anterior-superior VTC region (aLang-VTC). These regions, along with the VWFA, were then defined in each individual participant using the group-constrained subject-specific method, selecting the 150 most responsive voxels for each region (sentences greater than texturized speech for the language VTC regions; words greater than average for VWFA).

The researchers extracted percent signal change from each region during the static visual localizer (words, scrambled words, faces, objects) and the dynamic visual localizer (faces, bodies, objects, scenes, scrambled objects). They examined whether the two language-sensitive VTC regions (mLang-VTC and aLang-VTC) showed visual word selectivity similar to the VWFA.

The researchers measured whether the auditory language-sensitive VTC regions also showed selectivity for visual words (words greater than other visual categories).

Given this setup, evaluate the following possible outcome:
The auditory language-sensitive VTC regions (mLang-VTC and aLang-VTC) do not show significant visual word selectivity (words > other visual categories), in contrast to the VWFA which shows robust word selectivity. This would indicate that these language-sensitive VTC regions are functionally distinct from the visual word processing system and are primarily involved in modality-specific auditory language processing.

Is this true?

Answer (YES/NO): YES